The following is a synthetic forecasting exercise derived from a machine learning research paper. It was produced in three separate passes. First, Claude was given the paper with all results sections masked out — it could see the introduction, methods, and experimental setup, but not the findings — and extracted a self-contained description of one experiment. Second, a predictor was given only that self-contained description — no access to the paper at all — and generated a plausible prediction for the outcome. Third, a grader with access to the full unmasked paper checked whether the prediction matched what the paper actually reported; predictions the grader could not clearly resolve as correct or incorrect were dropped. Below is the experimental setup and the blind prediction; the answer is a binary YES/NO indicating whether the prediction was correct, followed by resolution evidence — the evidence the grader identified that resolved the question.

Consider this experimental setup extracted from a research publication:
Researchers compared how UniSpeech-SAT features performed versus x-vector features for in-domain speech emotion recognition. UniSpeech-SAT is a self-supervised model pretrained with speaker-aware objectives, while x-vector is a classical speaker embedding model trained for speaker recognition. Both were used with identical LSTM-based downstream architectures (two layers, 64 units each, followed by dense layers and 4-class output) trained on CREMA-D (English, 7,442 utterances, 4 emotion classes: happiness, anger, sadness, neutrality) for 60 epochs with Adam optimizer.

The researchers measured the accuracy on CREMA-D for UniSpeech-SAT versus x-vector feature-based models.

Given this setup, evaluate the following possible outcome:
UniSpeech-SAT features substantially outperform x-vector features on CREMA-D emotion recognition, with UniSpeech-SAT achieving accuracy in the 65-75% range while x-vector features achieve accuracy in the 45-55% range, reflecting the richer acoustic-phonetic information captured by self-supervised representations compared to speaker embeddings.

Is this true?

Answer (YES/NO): NO